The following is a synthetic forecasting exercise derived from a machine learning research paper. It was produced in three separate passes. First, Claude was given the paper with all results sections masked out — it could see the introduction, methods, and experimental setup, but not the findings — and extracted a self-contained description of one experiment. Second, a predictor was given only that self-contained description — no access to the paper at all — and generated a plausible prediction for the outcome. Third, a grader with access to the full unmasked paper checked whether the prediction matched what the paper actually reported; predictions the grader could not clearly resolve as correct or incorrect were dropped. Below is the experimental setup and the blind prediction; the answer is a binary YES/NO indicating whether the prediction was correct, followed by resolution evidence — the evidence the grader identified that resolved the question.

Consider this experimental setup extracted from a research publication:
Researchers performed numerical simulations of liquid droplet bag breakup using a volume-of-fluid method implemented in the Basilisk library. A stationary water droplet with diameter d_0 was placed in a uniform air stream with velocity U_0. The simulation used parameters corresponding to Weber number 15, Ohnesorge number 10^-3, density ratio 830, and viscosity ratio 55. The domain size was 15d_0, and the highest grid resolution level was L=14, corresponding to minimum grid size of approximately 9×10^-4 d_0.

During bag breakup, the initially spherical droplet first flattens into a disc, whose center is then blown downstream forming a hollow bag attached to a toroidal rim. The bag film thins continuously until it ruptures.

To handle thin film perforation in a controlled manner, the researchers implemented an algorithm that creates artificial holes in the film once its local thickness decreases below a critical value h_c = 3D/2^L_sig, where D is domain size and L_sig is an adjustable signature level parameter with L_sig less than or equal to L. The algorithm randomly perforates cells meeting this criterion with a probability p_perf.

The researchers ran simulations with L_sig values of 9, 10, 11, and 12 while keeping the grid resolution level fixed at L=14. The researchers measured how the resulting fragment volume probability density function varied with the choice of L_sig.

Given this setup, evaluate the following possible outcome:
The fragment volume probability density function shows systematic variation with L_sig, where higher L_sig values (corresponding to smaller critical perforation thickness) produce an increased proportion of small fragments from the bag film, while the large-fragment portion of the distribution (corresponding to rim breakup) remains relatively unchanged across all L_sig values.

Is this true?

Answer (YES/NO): NO